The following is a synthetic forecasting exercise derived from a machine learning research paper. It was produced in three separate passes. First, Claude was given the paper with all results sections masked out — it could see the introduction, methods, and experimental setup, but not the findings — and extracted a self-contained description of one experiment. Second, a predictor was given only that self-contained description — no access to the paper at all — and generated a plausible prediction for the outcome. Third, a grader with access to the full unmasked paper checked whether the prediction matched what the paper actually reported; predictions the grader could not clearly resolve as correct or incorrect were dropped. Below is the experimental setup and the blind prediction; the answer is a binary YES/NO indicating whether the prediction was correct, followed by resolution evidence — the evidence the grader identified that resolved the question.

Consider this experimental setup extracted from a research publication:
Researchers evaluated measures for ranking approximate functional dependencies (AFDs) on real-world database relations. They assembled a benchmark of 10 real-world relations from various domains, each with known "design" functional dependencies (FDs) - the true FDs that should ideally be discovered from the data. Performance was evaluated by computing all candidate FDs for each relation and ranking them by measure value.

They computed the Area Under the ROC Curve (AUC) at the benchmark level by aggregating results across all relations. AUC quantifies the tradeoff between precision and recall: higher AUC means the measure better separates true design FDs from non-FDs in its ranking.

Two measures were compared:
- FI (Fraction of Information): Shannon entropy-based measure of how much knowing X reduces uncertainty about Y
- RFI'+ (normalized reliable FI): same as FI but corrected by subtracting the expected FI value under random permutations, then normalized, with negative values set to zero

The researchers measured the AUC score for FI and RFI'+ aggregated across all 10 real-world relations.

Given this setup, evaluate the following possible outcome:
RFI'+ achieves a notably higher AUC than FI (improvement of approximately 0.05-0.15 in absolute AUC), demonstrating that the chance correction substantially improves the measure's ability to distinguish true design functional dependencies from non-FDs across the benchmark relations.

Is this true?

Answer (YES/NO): NO